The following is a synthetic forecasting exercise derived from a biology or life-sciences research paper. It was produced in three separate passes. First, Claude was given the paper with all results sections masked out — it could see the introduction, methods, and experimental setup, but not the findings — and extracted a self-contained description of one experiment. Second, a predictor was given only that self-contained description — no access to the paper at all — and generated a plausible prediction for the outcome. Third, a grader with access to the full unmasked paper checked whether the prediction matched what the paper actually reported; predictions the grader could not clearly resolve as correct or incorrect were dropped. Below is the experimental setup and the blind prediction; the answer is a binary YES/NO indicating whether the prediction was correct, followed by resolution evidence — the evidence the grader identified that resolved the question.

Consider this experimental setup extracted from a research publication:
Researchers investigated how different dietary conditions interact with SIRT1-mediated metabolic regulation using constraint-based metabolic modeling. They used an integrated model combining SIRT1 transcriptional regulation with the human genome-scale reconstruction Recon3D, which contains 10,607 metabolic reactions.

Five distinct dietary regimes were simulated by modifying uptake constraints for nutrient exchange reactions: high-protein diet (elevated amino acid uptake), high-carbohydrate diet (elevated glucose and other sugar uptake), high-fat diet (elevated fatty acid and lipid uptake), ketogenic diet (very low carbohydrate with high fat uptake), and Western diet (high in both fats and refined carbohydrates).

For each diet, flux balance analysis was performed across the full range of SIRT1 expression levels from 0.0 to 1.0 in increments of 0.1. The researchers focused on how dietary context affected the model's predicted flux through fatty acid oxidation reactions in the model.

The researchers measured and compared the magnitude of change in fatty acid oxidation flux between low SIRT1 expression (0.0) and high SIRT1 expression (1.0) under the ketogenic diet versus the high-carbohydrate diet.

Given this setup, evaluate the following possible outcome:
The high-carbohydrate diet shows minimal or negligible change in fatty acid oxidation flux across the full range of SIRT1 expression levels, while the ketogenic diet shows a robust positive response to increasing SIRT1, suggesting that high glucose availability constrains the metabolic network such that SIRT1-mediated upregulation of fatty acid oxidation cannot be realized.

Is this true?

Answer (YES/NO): NO